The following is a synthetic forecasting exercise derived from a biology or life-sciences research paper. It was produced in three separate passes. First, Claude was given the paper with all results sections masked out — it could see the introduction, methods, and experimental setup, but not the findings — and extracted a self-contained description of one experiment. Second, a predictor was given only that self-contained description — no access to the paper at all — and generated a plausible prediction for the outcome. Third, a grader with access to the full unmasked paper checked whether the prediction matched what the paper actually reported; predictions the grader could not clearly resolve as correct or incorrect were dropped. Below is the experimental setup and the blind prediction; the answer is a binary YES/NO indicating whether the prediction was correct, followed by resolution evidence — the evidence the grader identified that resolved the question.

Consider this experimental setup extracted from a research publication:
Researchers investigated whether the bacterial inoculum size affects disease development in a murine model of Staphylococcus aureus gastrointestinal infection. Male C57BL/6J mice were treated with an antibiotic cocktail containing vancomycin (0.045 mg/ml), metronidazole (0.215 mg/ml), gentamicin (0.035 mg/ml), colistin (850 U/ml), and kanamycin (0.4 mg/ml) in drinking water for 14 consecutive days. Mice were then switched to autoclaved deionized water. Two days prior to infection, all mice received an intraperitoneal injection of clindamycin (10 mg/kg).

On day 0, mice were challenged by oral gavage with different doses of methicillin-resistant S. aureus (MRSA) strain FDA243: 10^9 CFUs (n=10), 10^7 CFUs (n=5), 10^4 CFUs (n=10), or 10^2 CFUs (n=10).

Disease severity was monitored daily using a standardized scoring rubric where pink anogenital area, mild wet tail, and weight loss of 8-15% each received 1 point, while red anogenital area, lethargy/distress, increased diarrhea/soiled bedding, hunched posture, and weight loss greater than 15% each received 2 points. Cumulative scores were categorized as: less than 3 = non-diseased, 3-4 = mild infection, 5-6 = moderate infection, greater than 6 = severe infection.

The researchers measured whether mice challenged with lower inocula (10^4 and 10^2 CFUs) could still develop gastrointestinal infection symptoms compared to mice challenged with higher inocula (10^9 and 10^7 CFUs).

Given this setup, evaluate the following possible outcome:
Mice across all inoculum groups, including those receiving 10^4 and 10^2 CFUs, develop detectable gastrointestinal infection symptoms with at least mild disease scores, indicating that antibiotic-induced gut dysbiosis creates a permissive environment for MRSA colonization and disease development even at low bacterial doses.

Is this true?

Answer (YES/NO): YES